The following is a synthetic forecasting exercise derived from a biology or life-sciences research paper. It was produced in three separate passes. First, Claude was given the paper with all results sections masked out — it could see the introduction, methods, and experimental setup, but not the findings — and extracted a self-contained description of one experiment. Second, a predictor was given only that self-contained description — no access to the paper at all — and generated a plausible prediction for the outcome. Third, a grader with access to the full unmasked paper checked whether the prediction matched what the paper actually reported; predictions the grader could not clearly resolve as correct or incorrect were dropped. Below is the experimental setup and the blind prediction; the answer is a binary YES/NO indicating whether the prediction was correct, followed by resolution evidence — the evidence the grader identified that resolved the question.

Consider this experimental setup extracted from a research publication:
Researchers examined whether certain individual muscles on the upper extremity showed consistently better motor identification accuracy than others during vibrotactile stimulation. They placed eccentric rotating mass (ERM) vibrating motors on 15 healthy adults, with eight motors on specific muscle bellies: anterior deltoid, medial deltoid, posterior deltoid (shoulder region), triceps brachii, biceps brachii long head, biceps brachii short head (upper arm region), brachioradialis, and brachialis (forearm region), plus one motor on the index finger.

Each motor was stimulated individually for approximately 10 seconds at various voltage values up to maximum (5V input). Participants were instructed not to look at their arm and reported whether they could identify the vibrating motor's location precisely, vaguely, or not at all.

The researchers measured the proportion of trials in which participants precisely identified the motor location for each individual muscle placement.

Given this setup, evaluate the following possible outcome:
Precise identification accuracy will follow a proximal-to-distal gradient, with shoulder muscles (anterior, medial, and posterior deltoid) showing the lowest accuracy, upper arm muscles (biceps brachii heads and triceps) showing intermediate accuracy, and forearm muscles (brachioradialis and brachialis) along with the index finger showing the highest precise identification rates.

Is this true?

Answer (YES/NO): NO